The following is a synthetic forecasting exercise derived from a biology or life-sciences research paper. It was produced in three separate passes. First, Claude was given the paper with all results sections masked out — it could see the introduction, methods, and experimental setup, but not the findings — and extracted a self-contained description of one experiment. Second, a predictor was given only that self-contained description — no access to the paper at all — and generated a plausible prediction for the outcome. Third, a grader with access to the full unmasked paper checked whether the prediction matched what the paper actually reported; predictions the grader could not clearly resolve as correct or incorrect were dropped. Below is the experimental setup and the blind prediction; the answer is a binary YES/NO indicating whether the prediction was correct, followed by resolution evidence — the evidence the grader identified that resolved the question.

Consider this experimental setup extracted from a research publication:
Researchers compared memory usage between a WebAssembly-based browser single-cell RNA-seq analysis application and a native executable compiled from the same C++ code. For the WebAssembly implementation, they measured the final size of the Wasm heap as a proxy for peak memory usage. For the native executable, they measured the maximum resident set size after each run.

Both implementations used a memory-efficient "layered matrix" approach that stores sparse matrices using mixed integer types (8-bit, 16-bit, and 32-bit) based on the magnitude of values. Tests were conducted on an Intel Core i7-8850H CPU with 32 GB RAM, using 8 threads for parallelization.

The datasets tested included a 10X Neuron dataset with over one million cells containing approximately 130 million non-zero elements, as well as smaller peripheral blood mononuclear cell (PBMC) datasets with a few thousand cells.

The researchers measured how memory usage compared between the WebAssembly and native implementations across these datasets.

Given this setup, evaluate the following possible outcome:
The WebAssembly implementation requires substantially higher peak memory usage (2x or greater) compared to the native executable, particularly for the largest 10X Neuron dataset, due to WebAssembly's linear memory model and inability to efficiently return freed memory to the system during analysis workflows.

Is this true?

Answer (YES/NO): NO